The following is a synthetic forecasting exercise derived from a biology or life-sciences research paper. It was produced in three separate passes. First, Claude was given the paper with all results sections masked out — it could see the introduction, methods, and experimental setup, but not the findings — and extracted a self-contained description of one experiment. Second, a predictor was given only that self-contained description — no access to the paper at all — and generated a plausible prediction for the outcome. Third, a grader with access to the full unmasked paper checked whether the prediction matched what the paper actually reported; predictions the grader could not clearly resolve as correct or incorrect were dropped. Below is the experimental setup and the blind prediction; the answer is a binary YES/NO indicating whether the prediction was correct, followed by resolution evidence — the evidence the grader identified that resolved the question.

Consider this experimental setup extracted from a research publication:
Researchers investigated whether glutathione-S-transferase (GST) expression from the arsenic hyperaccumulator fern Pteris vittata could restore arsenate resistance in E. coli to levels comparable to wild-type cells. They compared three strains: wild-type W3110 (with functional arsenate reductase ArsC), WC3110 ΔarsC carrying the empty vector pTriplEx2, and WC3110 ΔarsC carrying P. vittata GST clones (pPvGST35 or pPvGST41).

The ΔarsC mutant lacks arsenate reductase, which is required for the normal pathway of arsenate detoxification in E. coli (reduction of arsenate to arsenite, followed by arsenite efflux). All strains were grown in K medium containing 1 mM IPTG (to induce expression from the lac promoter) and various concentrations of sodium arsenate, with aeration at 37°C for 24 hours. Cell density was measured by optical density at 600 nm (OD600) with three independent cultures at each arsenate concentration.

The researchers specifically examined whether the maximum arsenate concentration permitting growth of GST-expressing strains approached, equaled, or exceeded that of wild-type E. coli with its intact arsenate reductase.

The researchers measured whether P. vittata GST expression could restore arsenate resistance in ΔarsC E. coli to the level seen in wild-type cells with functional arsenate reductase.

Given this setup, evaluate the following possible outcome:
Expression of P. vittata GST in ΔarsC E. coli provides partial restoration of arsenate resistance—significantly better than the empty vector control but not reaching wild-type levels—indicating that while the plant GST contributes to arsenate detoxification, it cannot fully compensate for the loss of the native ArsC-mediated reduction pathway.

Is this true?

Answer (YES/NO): NO